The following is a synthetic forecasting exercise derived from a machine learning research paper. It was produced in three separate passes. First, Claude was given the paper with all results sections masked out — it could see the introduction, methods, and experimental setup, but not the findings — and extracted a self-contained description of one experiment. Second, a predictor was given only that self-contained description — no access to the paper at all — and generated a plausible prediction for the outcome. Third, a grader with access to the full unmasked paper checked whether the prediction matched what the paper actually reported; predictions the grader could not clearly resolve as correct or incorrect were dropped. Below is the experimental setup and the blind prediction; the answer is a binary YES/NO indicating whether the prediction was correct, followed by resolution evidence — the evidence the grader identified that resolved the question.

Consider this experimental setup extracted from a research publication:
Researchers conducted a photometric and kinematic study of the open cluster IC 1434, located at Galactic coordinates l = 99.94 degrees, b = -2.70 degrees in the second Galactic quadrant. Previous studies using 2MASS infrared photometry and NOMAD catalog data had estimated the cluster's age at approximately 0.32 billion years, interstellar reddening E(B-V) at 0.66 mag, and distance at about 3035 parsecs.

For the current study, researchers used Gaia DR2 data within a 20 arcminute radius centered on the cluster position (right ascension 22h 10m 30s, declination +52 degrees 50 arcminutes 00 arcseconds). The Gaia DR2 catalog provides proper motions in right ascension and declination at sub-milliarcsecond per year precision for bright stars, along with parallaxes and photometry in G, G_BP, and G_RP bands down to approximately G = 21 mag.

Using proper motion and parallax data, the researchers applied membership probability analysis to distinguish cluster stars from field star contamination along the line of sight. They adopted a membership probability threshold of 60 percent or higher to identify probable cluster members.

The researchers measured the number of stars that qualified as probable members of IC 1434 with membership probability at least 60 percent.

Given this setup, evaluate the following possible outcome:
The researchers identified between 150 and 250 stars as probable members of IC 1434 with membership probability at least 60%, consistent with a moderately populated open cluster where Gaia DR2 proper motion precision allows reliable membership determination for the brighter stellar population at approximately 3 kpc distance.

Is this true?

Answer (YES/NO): YES